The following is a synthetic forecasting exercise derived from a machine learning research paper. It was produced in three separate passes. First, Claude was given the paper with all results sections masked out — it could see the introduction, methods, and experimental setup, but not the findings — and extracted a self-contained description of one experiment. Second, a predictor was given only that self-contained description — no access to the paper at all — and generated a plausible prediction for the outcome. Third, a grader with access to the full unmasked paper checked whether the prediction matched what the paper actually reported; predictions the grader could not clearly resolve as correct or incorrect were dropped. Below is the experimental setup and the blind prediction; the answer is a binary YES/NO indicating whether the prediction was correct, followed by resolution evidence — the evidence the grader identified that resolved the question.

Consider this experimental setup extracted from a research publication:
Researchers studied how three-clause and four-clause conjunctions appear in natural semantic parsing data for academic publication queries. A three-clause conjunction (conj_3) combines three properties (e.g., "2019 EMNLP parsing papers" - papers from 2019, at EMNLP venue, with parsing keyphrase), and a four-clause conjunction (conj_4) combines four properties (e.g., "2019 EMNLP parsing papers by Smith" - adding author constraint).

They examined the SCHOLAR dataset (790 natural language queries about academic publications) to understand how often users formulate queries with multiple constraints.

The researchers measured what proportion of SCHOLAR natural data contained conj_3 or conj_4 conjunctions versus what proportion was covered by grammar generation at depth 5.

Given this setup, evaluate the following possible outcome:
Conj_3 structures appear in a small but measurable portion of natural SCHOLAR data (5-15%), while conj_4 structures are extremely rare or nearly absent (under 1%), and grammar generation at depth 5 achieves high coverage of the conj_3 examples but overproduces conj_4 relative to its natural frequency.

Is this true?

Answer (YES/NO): NO